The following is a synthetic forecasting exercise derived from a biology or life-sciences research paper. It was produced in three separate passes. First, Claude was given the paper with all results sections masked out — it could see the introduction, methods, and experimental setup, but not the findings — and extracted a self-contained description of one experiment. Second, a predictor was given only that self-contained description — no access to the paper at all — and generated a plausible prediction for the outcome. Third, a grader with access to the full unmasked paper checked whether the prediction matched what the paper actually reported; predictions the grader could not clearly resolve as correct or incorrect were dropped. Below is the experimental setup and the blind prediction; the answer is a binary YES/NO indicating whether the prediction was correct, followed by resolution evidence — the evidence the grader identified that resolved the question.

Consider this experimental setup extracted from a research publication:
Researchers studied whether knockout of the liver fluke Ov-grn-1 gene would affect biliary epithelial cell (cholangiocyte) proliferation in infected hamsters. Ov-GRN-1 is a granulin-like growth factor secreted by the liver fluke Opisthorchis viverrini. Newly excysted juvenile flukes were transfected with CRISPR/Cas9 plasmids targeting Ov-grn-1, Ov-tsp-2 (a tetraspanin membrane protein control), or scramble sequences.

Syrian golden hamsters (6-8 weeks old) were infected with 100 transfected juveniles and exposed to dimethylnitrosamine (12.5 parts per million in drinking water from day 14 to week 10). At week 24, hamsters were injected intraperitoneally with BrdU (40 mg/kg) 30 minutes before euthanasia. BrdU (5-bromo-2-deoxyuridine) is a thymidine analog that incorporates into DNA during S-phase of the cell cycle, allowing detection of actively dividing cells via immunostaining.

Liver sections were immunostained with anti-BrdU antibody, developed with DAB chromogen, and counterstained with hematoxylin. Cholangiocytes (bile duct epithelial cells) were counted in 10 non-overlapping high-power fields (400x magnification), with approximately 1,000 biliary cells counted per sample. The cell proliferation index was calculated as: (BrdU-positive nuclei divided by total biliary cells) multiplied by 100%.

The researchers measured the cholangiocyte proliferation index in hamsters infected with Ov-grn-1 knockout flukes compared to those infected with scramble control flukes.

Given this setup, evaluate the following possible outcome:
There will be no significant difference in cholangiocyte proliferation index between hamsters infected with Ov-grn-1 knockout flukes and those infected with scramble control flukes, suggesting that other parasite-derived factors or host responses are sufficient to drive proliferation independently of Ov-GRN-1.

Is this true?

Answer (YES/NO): NO